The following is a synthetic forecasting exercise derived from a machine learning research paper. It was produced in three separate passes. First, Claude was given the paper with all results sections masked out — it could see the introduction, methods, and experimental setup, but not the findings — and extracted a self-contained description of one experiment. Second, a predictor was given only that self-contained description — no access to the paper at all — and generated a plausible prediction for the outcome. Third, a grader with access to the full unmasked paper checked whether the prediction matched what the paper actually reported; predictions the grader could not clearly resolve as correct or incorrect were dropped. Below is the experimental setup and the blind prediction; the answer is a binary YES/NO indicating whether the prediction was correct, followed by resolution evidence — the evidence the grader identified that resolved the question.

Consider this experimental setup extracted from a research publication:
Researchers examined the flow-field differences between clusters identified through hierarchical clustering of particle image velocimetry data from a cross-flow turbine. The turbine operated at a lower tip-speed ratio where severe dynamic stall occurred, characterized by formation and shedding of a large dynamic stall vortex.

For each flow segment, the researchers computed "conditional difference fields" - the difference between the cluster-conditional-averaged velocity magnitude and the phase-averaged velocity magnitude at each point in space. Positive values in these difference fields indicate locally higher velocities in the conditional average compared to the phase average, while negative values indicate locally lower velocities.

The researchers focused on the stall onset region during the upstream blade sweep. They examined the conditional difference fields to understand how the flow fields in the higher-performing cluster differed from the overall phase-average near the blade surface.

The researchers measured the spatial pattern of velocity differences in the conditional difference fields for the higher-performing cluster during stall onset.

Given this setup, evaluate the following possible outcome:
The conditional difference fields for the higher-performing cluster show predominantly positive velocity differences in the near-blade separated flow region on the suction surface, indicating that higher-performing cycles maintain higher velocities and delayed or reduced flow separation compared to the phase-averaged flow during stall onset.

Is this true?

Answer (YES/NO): NO